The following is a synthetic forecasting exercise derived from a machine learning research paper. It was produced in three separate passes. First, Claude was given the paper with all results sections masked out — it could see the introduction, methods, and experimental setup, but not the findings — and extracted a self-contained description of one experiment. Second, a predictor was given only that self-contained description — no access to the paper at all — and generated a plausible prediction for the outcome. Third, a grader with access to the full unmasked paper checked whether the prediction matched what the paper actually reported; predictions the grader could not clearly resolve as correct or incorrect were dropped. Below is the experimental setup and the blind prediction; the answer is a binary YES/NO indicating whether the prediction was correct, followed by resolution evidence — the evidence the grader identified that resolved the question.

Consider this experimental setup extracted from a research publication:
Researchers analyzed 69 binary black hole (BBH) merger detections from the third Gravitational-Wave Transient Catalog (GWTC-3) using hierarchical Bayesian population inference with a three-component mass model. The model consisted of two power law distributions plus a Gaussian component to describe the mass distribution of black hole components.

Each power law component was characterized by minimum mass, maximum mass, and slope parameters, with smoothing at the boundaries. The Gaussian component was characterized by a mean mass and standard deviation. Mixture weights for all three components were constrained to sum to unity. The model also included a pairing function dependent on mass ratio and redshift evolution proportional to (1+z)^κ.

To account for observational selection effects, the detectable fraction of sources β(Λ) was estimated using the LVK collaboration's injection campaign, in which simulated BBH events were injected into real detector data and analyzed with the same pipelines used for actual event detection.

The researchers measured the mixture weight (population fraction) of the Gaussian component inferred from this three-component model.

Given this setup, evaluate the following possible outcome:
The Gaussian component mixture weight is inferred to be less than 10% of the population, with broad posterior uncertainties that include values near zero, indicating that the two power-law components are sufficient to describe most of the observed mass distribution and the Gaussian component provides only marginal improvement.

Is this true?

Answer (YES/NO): NO